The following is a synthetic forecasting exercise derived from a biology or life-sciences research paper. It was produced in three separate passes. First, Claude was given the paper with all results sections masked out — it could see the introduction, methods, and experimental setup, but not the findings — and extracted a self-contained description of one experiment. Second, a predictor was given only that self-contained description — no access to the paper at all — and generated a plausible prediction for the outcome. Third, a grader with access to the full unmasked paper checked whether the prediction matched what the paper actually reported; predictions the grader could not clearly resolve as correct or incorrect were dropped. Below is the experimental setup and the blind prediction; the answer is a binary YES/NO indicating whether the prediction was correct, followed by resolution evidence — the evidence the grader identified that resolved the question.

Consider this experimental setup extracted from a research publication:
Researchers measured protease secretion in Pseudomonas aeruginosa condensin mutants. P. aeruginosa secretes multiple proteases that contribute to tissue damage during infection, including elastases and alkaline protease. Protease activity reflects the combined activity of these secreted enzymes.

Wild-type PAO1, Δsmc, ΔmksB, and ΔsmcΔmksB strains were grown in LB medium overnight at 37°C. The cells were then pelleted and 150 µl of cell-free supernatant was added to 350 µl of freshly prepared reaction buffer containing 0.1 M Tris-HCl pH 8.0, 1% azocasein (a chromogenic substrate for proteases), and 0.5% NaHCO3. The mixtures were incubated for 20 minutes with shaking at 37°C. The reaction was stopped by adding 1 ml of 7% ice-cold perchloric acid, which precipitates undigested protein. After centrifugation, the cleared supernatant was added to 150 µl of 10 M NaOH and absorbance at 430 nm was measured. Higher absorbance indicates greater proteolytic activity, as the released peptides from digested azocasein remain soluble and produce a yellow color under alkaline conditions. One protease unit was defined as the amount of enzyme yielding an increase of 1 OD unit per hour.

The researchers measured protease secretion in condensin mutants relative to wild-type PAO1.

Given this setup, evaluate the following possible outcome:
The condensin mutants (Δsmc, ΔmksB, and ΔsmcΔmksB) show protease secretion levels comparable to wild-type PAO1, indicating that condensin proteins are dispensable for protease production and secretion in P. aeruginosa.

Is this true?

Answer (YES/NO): NO